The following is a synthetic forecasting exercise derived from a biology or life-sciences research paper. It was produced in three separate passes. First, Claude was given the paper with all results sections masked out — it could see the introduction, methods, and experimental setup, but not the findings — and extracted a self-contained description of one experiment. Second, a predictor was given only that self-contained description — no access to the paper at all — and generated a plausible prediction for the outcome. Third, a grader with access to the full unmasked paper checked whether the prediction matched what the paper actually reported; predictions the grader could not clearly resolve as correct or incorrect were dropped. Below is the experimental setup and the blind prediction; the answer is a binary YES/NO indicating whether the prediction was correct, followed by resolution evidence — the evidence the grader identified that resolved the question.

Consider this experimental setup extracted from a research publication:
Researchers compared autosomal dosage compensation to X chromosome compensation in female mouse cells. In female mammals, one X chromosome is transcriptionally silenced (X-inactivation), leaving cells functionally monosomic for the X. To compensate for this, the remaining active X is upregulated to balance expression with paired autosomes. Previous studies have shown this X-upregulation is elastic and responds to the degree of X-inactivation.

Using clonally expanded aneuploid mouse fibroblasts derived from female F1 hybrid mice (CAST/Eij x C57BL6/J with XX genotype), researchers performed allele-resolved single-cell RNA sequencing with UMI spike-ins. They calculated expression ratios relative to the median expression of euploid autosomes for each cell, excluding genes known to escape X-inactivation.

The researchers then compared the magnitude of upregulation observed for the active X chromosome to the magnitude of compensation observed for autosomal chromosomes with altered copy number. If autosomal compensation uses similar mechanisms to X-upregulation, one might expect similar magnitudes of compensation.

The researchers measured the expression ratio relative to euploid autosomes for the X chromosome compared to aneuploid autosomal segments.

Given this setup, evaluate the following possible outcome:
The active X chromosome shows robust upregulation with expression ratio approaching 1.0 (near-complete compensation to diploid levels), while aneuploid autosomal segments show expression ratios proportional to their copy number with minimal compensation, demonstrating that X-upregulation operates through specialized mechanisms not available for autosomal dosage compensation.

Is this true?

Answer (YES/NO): NO